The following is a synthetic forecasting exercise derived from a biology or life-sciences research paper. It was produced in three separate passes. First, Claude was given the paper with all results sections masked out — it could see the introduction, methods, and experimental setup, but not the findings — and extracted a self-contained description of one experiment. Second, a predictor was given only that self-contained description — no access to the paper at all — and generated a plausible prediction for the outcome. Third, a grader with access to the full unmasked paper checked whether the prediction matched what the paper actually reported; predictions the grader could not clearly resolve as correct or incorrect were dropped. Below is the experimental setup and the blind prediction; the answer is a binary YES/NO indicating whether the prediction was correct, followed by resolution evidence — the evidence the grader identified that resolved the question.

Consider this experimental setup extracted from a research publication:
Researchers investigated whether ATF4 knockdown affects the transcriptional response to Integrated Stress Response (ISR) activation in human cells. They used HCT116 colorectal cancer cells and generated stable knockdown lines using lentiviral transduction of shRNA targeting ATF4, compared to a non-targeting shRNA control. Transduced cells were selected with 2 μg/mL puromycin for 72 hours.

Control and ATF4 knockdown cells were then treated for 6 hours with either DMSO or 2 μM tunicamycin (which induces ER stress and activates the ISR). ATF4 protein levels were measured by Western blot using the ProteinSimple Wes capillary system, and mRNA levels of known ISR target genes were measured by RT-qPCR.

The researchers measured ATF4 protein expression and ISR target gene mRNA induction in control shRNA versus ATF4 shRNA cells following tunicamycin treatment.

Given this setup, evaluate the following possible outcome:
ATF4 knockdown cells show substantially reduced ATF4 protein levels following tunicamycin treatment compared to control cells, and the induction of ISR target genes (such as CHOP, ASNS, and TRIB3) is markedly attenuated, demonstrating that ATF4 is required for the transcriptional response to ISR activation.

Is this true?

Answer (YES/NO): YES